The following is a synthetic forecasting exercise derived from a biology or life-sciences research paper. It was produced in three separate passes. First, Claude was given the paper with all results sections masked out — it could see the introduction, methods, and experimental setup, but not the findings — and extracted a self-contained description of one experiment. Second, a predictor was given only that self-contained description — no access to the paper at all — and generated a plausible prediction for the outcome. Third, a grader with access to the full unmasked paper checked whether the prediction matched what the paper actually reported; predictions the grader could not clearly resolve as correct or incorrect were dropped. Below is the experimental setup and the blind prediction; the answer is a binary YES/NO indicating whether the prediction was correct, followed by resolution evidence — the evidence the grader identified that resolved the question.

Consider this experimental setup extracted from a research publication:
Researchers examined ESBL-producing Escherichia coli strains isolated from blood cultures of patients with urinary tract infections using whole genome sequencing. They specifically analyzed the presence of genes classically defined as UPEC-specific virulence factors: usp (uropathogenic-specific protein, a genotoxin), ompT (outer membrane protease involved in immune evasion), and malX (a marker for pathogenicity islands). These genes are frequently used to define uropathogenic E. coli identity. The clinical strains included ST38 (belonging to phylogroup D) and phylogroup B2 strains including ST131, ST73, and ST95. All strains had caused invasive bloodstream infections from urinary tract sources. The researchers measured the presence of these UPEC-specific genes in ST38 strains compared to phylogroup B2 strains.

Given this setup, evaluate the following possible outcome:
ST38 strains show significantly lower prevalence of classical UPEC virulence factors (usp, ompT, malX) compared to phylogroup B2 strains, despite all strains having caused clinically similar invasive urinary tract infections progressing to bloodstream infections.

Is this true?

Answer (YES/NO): YES